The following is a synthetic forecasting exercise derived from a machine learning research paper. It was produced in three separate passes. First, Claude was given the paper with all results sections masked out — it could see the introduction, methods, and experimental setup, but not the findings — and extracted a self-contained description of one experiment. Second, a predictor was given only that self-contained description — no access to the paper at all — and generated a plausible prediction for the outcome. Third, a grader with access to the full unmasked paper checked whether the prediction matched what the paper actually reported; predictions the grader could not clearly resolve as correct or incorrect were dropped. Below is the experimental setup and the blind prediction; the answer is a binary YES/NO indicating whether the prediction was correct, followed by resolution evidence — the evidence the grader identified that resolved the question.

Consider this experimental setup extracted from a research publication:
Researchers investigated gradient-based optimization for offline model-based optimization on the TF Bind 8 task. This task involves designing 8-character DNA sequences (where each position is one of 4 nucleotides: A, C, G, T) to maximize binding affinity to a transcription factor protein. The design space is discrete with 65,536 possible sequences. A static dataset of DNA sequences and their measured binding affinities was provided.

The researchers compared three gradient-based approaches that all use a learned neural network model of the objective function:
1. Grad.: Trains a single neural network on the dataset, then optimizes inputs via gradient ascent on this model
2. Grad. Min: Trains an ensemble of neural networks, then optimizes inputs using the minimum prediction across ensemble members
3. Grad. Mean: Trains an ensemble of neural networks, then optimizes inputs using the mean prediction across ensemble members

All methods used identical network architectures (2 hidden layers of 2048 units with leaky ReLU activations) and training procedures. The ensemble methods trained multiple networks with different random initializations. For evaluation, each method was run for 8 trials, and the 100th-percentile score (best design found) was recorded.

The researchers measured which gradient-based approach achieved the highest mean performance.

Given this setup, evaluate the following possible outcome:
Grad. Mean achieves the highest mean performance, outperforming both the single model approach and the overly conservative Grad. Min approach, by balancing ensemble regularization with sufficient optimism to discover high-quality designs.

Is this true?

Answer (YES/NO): YES